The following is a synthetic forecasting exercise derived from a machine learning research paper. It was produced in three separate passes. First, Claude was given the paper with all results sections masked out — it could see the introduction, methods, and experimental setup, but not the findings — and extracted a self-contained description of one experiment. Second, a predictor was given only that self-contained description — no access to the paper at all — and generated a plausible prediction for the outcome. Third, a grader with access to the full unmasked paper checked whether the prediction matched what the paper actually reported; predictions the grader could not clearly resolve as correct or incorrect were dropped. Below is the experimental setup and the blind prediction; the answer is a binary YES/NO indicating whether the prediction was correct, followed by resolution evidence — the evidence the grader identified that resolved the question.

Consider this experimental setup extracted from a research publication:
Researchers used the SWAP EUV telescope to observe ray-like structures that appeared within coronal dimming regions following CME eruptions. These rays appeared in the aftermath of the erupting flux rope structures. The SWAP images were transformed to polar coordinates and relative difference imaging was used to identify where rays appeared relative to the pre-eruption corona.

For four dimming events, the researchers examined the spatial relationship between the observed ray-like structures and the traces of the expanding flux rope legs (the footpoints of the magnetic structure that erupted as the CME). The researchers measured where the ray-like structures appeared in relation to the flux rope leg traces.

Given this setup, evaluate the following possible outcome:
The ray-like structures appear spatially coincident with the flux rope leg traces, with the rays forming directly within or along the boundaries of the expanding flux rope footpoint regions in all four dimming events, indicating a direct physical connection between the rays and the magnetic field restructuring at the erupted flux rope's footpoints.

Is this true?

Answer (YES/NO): NO